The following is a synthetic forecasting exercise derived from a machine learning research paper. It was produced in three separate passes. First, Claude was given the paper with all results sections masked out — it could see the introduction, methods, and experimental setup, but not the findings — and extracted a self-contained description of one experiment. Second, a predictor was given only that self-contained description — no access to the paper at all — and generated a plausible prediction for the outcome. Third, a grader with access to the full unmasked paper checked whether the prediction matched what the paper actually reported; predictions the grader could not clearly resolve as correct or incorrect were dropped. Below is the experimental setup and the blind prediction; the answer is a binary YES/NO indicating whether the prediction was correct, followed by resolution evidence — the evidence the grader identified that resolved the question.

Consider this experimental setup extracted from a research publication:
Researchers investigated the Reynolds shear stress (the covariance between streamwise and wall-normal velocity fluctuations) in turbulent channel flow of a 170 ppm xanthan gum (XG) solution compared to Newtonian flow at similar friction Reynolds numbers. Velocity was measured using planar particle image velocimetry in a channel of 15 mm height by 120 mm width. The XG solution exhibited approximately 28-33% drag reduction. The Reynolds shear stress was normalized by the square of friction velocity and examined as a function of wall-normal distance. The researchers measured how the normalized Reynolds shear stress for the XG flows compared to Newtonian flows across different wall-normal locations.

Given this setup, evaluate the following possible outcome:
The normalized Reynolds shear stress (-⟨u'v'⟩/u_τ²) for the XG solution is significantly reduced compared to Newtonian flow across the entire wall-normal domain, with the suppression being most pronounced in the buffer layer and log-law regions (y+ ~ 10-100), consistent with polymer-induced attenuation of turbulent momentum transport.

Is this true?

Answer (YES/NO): NO